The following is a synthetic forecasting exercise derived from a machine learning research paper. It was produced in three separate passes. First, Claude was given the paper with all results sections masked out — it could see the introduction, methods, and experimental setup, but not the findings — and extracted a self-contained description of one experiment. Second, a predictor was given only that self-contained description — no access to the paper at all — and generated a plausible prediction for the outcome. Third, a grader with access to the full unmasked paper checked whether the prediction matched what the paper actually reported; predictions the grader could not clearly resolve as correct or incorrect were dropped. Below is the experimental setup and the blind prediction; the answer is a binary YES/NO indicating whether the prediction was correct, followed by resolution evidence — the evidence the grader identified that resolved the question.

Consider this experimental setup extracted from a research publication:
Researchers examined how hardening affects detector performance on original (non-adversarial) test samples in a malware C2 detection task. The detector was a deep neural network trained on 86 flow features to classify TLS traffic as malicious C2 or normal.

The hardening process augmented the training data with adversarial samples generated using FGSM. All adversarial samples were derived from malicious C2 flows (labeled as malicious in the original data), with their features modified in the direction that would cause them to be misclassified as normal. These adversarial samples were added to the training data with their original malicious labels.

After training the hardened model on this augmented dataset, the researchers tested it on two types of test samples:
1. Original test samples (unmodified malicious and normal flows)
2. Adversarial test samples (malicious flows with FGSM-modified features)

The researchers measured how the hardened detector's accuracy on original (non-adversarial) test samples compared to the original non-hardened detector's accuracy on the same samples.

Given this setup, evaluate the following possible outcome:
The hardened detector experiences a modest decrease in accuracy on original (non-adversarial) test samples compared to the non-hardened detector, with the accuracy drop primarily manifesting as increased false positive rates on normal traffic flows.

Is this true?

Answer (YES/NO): NO